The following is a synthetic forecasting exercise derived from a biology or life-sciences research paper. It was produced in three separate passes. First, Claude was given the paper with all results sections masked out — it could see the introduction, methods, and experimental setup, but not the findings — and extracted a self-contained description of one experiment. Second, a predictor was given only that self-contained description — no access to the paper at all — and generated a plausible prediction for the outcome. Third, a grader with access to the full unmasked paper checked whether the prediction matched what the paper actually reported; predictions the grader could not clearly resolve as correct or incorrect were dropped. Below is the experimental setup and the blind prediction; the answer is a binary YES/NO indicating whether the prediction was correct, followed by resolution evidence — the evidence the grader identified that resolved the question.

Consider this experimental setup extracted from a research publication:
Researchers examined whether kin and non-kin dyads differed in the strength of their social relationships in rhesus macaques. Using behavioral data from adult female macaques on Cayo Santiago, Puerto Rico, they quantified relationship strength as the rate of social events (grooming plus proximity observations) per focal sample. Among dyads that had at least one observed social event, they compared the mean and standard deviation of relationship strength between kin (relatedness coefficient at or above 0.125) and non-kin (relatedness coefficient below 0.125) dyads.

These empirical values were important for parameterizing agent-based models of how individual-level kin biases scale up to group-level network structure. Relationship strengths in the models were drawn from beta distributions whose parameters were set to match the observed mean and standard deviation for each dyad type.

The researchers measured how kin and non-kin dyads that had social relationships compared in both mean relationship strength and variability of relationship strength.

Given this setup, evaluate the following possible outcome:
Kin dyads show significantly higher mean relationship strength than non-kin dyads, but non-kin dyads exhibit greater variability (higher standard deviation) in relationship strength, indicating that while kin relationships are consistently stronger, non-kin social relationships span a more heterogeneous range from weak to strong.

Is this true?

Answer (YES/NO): NO